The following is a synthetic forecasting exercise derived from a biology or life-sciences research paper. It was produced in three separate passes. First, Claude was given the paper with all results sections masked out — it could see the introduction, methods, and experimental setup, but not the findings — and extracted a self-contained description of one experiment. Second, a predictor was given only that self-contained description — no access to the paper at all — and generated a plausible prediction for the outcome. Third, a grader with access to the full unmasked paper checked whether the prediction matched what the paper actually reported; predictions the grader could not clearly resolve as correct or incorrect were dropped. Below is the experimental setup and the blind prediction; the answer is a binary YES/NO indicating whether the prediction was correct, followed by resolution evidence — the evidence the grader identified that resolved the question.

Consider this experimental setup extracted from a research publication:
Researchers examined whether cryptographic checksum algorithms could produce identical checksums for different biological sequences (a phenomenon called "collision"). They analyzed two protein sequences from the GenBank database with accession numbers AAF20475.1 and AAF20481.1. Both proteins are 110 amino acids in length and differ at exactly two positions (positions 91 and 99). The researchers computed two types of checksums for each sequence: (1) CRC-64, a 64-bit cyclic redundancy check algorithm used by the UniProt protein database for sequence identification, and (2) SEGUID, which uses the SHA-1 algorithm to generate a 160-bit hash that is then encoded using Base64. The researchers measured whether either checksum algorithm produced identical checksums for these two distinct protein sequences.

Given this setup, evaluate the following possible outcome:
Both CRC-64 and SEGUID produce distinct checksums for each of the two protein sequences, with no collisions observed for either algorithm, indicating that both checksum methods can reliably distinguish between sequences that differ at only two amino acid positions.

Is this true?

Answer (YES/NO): NO